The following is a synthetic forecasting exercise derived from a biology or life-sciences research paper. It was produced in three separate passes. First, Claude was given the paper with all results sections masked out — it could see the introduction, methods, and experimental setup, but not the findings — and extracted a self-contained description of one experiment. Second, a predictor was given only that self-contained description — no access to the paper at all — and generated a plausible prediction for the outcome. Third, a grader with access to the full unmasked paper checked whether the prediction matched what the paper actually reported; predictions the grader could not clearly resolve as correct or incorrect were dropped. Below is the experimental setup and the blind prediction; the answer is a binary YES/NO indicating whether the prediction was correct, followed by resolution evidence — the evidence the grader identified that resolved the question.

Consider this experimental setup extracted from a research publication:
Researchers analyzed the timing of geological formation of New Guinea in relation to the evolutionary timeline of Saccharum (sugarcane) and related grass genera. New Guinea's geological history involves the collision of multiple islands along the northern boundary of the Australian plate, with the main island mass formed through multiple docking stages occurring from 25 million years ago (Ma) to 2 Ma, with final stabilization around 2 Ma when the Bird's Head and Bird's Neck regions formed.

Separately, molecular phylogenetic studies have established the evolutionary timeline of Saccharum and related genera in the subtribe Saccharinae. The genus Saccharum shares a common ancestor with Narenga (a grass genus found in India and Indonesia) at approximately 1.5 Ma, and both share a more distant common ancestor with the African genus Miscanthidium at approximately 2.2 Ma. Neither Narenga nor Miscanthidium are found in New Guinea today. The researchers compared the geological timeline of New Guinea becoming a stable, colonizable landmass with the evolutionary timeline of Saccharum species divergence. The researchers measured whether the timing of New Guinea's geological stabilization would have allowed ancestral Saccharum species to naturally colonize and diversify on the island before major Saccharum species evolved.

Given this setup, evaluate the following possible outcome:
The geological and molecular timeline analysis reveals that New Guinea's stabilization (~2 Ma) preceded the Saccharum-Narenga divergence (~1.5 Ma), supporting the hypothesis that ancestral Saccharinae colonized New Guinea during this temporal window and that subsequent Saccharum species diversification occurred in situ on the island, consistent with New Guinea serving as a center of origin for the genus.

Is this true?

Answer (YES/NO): NO